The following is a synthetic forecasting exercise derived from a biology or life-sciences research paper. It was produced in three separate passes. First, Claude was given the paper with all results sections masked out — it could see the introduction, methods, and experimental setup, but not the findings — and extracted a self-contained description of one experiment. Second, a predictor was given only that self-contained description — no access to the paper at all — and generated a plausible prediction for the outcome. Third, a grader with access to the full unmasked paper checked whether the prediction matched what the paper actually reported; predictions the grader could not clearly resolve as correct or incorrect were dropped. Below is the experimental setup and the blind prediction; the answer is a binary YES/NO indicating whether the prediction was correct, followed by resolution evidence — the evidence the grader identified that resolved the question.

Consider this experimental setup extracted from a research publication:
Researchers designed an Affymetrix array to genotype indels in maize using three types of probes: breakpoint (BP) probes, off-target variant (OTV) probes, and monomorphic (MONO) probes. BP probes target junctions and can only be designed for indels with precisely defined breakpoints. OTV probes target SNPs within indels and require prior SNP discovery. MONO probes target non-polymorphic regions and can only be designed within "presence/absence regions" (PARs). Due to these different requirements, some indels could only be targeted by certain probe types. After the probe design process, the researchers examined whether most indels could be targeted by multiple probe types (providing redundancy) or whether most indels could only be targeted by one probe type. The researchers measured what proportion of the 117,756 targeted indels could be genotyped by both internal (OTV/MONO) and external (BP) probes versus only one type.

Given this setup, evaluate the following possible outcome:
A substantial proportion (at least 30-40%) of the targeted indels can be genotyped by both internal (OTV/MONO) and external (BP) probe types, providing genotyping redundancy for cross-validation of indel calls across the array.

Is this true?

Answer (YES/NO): NO